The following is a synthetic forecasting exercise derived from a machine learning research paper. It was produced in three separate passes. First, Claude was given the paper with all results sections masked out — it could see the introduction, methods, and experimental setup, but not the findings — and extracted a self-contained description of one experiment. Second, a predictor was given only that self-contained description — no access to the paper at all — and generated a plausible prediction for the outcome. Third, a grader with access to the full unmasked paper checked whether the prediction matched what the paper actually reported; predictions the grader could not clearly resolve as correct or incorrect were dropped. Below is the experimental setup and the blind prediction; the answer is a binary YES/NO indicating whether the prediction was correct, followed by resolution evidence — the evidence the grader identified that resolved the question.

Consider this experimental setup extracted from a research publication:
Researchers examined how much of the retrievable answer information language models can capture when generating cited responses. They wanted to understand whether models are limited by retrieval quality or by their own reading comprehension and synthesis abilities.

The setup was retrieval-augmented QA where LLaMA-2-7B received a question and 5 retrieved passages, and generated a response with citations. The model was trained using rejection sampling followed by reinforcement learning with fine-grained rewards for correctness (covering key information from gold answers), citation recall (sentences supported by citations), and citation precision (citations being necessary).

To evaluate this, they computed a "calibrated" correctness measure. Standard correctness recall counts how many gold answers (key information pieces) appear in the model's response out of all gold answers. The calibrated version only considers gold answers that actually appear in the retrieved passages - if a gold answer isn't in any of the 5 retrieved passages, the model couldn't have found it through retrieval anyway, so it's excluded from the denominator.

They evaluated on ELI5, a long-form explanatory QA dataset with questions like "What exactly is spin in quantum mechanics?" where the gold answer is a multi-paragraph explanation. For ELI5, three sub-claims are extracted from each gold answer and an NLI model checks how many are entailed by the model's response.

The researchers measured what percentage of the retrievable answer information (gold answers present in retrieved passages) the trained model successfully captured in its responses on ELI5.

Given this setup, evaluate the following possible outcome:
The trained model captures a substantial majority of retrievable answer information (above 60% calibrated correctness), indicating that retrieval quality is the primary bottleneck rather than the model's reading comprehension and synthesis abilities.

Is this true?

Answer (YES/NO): YES